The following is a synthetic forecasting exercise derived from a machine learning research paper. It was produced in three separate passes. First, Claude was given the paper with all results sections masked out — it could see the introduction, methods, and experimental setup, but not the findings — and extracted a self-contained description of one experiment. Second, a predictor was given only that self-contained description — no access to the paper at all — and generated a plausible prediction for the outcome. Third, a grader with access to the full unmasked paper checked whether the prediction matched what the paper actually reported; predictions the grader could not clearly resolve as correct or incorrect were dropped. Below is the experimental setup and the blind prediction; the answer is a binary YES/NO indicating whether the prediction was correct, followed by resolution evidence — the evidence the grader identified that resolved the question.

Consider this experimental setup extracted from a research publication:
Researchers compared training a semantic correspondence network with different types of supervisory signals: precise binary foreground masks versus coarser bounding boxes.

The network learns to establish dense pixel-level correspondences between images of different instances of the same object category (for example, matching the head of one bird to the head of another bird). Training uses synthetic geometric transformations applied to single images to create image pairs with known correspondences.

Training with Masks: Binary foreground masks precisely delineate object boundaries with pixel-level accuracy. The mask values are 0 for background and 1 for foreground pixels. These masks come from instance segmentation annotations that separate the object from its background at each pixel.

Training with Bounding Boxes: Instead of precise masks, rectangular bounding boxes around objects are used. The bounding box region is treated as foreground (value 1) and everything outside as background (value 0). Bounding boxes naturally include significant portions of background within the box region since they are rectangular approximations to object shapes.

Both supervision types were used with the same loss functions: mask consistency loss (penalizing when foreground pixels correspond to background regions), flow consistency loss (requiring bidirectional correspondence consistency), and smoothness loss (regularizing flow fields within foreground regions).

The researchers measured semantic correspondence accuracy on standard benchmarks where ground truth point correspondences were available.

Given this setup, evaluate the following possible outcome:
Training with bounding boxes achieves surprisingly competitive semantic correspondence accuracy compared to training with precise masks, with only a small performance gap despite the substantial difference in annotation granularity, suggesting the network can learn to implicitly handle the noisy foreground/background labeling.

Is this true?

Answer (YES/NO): YES